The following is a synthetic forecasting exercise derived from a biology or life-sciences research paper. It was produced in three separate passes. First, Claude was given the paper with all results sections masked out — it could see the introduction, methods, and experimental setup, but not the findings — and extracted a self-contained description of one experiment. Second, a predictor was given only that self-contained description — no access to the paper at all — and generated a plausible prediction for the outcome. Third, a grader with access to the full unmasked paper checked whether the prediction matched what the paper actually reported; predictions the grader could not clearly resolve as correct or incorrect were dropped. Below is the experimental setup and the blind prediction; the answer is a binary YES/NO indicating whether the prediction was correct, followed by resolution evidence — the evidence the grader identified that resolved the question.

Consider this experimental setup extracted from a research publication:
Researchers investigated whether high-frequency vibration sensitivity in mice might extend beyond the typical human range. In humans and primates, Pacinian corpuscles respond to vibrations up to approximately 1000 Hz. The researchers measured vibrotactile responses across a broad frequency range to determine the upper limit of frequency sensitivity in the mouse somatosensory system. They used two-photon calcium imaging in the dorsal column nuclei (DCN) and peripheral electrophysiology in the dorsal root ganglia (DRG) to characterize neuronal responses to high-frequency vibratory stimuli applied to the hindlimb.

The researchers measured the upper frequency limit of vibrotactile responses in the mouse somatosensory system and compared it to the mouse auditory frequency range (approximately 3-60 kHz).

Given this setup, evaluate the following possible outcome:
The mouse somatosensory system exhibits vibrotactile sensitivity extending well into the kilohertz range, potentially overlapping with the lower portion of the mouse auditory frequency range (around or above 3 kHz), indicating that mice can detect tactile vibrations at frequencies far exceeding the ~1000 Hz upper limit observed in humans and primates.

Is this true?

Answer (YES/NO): YES